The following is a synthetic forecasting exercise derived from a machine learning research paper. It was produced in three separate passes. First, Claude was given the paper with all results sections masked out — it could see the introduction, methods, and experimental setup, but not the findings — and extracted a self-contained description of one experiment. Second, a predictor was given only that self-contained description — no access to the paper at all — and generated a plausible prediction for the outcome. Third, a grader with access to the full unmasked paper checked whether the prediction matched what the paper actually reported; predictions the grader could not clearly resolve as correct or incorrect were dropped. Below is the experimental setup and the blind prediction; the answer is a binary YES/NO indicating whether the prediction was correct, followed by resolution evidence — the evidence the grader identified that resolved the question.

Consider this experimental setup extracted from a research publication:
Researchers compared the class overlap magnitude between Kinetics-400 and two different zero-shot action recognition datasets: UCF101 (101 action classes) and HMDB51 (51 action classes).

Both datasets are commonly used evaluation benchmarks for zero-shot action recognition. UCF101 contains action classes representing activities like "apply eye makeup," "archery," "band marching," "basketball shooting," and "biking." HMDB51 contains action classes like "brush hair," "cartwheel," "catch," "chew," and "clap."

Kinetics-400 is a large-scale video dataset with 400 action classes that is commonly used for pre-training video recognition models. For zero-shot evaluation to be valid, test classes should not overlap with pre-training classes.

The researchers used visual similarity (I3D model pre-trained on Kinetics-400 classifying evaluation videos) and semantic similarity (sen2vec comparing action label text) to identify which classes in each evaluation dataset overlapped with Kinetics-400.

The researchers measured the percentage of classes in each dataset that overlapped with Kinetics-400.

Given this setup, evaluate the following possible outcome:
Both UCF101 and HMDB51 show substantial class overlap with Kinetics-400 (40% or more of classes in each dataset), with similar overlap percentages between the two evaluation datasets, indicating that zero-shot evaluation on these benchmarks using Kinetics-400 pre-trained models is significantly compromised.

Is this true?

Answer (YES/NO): YES